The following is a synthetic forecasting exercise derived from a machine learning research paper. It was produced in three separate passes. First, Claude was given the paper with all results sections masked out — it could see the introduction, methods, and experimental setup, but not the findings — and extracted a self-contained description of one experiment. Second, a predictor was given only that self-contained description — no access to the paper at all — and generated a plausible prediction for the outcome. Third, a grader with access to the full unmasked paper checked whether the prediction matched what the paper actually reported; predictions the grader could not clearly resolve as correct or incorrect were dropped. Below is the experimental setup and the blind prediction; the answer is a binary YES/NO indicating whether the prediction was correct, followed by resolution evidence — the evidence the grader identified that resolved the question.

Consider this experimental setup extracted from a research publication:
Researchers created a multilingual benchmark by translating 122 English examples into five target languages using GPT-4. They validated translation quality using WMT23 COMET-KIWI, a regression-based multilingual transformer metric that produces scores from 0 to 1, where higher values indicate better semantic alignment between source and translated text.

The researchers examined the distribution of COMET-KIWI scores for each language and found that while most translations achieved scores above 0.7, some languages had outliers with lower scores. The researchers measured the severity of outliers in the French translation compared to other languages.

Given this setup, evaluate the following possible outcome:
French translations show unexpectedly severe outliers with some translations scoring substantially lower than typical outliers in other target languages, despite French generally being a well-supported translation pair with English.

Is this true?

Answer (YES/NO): YES